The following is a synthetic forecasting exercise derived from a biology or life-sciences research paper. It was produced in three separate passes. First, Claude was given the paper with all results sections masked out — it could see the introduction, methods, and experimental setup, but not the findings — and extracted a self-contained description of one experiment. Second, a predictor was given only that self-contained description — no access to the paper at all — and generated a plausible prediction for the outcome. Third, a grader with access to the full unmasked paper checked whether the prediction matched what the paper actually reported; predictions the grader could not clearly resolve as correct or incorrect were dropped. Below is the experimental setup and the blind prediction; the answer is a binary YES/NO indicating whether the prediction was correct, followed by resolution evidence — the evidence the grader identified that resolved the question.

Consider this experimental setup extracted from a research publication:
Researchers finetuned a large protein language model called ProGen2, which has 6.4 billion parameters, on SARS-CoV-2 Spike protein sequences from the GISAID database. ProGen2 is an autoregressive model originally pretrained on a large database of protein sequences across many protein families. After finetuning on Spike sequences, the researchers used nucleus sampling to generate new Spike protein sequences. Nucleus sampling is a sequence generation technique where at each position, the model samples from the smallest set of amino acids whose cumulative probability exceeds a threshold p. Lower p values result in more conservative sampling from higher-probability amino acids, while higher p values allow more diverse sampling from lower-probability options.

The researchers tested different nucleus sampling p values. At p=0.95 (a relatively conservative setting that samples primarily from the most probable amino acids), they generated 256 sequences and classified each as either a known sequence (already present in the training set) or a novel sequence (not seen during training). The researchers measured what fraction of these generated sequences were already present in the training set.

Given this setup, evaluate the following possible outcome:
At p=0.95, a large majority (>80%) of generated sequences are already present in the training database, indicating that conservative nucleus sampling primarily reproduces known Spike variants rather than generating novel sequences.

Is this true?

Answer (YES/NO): YES